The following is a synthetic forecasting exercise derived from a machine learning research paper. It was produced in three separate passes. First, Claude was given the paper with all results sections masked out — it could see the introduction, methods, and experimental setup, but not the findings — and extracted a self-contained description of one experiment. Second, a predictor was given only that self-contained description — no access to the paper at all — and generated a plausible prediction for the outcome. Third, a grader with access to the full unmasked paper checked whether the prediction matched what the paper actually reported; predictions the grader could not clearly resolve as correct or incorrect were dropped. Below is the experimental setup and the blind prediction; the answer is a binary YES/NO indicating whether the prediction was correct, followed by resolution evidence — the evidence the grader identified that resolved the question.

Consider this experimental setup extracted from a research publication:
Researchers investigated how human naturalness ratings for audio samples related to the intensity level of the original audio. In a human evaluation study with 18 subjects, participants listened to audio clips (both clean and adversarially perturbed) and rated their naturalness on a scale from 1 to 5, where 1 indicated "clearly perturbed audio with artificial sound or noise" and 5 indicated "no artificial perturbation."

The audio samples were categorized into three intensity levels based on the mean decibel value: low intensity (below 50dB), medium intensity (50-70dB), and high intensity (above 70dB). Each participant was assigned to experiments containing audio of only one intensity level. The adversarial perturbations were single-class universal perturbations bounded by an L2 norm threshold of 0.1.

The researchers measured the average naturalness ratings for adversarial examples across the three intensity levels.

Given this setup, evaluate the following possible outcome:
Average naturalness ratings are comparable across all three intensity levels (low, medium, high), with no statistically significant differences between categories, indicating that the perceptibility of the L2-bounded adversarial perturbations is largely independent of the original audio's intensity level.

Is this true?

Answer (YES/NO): NO